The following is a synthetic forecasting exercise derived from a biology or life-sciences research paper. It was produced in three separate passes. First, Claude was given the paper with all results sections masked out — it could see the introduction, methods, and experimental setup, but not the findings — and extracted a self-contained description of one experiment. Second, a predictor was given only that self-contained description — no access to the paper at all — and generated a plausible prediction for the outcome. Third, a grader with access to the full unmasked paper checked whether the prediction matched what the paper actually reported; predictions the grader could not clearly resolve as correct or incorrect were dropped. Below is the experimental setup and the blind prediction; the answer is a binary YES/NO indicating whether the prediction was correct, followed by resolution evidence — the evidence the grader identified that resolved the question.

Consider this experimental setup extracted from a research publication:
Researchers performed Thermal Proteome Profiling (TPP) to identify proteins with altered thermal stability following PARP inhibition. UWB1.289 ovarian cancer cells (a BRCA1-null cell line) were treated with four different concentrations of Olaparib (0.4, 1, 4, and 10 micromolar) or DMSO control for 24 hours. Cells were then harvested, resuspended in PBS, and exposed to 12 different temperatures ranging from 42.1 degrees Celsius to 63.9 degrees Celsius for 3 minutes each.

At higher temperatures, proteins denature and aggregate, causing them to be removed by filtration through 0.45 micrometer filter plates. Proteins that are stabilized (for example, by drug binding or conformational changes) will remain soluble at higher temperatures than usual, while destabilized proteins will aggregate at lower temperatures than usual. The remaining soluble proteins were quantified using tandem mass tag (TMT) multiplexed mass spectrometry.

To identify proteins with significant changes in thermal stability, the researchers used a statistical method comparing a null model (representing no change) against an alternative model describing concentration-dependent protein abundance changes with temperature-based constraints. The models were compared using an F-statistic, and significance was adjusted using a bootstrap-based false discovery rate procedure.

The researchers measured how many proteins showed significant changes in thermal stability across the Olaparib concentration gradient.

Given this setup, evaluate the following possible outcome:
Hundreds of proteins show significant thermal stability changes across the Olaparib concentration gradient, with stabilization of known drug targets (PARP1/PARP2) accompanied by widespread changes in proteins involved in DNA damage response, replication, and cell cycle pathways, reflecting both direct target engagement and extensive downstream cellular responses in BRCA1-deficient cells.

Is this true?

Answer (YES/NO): NO